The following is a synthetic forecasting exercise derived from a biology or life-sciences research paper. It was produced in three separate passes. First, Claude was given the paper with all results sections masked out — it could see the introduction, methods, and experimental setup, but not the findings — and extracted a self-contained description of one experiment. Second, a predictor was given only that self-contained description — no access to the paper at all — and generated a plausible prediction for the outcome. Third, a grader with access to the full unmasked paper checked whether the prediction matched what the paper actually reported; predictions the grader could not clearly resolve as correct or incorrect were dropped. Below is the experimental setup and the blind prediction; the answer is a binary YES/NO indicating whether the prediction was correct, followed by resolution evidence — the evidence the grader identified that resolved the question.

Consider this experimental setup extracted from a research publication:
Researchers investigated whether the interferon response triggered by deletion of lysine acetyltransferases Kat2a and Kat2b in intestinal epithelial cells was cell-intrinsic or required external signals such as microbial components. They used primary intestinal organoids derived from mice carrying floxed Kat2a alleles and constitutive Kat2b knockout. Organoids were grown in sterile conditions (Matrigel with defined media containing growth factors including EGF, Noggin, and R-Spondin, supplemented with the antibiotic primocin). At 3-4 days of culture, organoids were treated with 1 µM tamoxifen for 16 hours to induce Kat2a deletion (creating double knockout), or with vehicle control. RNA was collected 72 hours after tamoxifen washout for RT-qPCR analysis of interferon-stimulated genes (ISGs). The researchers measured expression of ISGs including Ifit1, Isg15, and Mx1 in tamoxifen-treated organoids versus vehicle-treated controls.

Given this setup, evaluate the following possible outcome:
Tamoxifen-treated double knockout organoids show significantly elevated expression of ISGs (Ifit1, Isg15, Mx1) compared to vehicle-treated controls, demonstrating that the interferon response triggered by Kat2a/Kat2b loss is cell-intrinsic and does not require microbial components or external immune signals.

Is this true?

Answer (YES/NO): YES